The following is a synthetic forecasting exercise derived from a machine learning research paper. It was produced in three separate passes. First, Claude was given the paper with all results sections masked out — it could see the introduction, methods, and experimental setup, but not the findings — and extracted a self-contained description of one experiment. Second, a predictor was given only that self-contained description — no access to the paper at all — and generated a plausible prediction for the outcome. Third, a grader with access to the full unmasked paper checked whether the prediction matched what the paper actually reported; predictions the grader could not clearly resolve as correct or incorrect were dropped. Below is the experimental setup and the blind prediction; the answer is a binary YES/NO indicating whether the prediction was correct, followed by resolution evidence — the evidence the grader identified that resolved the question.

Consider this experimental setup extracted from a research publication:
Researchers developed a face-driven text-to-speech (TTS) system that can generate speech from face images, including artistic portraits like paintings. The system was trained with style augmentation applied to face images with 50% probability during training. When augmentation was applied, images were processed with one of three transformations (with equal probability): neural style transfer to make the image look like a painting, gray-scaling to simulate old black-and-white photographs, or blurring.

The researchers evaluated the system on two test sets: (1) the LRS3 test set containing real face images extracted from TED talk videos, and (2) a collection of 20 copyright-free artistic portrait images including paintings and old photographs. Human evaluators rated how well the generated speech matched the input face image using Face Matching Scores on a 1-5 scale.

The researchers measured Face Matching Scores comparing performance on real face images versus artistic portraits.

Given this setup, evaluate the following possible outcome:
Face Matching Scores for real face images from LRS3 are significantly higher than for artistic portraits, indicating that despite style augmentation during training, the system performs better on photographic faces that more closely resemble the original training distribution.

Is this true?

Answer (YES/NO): NO